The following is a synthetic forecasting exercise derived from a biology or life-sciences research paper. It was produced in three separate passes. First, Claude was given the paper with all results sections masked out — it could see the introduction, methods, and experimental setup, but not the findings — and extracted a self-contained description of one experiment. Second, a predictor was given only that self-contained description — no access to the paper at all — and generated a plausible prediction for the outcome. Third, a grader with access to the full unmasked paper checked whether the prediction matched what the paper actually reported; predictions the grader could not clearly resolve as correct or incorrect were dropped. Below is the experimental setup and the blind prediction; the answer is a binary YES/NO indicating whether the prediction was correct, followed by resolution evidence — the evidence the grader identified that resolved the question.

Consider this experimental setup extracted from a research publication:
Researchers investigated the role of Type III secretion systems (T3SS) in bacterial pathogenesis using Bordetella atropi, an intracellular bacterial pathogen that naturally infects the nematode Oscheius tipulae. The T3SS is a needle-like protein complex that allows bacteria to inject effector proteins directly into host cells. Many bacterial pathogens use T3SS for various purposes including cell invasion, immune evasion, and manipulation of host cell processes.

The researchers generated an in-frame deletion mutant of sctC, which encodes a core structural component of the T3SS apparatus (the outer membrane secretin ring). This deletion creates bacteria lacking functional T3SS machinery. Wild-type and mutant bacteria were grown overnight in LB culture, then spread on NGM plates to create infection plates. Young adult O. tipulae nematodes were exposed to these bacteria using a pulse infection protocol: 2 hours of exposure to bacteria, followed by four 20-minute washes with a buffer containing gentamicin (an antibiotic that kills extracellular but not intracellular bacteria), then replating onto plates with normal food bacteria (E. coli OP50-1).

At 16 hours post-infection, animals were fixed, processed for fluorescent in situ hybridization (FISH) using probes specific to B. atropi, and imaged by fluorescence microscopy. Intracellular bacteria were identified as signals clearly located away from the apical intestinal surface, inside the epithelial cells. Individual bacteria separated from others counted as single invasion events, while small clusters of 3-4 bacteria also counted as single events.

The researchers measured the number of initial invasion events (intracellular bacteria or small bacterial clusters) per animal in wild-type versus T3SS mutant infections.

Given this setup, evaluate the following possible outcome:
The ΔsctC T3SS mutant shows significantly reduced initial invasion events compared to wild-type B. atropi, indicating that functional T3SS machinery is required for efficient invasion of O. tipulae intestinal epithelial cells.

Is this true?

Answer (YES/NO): NO